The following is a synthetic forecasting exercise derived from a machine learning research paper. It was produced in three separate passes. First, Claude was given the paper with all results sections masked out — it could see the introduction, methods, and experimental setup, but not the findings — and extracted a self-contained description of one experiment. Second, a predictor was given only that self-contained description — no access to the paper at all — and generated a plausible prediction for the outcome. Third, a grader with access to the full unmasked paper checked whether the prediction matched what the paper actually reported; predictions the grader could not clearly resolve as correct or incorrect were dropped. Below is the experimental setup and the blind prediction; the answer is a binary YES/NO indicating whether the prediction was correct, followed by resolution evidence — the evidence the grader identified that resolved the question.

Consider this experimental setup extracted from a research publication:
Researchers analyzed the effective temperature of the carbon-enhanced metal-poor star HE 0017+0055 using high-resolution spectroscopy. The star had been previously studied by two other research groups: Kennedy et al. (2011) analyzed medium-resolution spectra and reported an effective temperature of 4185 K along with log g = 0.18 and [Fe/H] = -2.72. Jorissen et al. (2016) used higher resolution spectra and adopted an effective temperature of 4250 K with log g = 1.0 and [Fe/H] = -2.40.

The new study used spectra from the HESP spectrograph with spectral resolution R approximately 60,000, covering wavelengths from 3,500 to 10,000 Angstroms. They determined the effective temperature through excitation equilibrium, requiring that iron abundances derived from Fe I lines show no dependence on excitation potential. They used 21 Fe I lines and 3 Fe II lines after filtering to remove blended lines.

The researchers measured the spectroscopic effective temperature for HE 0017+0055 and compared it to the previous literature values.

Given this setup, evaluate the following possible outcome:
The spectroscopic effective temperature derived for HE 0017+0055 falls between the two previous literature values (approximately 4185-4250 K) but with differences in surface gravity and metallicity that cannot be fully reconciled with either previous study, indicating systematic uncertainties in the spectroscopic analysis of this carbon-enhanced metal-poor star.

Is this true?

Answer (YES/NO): NO